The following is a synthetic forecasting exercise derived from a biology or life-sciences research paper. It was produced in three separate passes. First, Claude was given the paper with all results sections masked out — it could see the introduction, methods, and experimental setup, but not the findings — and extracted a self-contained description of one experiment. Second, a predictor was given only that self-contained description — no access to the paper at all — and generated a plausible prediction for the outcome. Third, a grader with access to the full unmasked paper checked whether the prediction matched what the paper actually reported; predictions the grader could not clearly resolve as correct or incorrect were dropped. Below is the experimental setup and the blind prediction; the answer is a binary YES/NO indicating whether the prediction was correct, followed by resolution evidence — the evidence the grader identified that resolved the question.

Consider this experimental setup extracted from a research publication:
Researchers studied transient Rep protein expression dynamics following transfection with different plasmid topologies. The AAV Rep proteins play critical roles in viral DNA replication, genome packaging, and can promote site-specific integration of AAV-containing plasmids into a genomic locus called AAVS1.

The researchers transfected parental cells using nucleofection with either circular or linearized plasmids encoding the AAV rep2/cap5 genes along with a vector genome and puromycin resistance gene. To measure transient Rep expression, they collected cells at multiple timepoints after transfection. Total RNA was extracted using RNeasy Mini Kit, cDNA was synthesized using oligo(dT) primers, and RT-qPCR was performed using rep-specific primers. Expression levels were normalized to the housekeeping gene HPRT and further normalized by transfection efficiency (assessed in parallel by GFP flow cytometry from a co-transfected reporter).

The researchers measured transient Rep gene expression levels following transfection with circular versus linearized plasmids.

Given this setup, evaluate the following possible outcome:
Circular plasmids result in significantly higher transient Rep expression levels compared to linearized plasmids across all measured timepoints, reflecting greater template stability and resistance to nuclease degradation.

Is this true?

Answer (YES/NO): NO